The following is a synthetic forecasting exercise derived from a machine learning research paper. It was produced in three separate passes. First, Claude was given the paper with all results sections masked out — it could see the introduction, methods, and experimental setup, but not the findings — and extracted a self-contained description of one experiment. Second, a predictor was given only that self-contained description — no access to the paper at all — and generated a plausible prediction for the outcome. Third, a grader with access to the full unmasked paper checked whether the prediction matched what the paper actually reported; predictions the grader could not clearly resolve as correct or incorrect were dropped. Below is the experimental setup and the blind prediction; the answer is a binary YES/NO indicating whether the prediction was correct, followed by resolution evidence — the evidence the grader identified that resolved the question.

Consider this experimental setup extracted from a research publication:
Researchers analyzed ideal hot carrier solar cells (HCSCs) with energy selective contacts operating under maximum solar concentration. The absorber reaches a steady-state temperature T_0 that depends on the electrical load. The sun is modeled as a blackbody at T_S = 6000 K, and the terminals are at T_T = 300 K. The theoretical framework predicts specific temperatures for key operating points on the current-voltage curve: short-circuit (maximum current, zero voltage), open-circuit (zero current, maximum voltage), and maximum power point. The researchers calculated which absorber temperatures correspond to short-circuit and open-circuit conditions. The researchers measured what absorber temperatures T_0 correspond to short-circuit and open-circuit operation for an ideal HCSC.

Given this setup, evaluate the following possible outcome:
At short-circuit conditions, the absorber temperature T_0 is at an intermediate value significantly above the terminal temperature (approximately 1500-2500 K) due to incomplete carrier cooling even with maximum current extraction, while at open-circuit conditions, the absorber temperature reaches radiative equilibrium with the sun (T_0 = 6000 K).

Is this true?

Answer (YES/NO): NO